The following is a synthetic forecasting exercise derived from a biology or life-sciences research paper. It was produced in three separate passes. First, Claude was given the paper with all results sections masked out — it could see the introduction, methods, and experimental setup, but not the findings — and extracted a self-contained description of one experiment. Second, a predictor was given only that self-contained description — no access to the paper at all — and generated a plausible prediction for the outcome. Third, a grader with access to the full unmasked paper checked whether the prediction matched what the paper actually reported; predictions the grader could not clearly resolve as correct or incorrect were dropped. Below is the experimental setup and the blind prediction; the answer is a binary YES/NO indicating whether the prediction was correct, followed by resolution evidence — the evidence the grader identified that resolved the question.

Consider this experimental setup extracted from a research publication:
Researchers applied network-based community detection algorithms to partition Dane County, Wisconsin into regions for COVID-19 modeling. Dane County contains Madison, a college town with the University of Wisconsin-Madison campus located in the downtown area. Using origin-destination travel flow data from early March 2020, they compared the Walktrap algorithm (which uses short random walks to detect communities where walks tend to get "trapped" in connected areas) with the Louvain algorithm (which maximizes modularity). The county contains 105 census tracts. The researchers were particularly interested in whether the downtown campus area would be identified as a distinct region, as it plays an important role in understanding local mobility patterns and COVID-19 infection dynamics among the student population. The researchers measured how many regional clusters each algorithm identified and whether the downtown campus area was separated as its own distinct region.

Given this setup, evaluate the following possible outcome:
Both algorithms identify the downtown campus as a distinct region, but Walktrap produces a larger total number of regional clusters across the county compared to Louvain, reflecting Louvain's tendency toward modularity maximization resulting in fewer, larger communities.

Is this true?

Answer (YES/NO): NO